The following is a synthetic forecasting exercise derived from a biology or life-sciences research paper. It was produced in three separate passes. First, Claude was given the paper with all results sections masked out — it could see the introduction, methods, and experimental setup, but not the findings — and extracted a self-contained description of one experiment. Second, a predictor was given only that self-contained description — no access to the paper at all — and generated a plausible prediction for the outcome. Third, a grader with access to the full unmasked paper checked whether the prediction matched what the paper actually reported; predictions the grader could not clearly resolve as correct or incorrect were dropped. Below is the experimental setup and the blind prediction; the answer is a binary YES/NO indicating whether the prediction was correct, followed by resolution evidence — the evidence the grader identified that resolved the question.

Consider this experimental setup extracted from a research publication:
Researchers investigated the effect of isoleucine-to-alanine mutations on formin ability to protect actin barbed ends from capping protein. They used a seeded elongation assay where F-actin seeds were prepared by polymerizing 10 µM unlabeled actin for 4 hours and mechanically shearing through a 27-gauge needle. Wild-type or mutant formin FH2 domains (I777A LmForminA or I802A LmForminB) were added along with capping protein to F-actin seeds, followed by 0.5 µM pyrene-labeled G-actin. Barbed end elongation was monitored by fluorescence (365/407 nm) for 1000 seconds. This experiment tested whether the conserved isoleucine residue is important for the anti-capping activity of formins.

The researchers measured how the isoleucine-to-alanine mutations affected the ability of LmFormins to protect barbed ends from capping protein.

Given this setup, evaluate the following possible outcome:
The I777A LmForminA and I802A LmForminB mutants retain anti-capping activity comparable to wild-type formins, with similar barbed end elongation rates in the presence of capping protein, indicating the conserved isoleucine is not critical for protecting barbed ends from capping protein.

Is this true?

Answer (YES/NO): NO